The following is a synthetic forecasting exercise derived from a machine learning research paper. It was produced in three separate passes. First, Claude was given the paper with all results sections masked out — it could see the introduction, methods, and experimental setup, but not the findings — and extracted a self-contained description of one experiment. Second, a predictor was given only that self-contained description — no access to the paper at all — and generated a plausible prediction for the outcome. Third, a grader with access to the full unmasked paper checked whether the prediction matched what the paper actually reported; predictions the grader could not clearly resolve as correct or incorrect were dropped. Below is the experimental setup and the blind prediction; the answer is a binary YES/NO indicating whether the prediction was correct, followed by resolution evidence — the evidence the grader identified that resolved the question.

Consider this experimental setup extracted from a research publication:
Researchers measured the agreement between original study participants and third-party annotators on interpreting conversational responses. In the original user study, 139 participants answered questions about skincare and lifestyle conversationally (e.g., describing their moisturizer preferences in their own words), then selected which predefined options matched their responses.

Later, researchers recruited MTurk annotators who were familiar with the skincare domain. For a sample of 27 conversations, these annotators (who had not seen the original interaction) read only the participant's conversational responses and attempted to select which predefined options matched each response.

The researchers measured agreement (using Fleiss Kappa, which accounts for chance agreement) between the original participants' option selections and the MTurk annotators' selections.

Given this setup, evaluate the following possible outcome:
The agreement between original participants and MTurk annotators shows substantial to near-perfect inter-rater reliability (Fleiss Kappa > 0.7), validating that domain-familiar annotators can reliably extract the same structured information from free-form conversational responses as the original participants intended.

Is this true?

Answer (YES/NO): NO